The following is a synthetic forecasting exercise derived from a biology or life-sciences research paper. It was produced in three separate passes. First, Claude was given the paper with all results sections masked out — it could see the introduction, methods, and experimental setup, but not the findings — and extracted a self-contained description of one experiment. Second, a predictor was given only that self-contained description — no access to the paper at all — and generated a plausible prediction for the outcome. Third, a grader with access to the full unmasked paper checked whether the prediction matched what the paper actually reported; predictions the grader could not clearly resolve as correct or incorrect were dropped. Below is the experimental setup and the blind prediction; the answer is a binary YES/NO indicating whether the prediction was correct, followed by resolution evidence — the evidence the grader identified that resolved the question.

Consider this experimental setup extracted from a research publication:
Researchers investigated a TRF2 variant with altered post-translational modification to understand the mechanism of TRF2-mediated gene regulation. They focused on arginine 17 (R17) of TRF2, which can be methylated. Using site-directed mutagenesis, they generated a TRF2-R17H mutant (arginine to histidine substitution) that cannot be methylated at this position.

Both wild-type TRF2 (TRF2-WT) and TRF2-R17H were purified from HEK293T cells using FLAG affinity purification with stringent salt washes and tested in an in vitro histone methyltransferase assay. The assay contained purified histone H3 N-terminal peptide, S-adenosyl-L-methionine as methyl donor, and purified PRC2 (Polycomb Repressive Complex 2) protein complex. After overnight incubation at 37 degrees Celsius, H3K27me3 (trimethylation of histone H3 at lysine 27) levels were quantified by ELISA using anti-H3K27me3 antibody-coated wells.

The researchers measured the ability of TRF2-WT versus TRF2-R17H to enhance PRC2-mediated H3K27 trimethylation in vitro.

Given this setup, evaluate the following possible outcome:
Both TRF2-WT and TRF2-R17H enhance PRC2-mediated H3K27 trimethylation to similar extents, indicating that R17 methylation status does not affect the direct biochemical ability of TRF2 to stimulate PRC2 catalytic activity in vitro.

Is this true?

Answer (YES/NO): NO